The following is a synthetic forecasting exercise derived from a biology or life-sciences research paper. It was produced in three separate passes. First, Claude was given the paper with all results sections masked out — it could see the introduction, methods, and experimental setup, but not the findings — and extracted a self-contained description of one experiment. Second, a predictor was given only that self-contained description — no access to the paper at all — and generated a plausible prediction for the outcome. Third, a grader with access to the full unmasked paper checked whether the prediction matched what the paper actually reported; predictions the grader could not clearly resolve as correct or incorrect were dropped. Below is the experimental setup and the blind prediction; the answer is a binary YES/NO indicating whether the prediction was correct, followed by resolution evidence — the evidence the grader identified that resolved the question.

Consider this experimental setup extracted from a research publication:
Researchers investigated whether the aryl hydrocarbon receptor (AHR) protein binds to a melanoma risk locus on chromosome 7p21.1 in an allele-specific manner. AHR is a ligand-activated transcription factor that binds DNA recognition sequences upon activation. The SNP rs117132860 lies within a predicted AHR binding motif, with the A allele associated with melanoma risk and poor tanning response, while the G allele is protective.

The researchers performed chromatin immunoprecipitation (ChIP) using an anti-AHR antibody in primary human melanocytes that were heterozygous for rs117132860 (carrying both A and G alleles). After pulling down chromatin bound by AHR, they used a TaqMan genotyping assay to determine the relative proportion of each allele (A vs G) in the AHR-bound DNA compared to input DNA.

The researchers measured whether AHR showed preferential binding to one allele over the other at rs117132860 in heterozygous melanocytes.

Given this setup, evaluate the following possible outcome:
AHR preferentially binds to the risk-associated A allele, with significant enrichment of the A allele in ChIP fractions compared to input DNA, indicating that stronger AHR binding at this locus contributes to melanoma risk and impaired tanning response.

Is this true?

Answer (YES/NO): NO